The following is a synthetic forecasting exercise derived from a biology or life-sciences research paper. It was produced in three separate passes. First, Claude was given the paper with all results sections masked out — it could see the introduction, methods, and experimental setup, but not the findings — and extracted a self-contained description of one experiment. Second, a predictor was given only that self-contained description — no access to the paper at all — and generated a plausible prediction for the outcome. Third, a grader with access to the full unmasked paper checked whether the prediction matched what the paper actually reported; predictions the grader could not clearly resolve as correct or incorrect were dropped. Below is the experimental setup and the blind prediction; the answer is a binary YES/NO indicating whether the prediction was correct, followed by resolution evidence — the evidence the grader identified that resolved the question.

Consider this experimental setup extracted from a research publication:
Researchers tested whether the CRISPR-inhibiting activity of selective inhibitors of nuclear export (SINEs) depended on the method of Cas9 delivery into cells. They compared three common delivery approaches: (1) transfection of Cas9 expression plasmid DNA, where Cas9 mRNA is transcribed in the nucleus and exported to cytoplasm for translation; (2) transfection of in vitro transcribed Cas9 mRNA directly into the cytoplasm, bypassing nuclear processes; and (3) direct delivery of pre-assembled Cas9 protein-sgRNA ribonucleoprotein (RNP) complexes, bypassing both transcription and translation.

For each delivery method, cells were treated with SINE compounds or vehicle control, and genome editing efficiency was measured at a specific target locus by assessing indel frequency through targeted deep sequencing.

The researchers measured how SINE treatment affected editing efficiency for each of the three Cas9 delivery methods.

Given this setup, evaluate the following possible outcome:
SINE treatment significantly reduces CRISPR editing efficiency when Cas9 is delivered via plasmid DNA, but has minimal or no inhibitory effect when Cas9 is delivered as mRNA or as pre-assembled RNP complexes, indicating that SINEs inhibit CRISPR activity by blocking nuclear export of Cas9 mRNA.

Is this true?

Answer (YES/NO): YES